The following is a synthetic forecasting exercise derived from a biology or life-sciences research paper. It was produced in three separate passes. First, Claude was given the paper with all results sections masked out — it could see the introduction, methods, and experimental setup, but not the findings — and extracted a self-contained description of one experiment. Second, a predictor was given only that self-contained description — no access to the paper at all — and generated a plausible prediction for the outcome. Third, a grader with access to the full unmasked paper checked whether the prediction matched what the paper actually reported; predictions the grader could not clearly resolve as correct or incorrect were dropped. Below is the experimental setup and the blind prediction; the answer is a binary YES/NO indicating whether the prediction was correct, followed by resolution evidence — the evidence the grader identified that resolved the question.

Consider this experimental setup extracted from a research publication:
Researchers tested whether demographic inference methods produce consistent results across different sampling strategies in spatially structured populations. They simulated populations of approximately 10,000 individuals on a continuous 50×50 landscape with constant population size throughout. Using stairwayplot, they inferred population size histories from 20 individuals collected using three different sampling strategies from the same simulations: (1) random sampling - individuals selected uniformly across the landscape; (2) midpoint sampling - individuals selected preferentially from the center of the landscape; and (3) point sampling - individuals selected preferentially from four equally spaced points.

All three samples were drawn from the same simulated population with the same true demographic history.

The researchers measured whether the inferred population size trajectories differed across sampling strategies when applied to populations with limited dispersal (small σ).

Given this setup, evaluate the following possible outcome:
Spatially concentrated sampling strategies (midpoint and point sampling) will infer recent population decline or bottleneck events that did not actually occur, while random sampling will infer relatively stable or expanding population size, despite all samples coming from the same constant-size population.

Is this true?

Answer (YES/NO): YES